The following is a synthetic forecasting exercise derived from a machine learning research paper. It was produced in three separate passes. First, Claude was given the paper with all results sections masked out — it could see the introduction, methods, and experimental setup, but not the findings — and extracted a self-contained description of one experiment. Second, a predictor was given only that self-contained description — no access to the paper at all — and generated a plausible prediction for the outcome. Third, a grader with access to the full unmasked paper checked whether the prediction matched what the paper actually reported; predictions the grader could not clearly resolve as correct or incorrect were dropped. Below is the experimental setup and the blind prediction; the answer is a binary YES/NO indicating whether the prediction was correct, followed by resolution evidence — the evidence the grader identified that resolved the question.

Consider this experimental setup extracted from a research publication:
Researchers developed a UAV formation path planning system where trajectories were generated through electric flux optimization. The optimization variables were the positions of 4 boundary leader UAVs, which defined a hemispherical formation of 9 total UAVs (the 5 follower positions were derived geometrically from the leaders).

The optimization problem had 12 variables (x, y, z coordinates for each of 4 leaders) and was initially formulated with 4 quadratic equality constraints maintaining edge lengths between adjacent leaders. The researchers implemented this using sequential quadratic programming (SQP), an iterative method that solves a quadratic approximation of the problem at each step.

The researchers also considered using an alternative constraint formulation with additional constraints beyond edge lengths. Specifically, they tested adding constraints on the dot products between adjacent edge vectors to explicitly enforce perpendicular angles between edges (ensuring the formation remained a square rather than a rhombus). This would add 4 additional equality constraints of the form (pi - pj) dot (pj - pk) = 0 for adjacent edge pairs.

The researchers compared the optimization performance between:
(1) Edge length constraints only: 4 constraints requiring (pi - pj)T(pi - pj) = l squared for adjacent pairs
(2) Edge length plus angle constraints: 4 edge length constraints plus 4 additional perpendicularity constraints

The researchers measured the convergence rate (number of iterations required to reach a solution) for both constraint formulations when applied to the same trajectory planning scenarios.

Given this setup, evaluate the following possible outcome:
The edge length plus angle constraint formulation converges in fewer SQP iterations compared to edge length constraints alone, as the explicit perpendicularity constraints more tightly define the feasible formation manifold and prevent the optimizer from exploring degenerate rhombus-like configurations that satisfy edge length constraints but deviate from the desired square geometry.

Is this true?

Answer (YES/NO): NO